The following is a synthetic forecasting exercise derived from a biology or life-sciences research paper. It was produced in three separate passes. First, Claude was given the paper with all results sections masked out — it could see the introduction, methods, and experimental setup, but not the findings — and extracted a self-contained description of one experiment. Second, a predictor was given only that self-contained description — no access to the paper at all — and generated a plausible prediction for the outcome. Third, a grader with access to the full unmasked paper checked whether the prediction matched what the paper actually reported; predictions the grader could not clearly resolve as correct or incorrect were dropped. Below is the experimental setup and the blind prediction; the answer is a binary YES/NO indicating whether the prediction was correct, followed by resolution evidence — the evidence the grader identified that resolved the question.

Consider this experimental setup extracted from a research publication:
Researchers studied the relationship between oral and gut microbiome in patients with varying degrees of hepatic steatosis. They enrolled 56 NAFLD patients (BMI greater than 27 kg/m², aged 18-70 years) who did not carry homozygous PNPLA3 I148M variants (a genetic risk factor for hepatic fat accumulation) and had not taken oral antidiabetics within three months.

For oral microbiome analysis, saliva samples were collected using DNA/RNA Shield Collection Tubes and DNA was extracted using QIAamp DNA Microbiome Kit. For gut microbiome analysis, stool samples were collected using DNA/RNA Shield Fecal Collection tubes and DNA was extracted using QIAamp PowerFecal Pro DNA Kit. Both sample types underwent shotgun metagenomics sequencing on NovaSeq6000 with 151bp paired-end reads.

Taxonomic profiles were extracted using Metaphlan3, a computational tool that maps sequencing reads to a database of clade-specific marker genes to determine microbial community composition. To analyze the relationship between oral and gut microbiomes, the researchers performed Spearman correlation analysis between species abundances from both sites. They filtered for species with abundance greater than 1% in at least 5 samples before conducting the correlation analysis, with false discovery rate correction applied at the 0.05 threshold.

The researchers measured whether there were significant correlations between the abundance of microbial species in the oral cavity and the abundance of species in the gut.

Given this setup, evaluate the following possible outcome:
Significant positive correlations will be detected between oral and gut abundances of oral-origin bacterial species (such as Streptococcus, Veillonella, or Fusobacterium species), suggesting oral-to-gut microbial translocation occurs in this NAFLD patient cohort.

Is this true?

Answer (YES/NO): NO